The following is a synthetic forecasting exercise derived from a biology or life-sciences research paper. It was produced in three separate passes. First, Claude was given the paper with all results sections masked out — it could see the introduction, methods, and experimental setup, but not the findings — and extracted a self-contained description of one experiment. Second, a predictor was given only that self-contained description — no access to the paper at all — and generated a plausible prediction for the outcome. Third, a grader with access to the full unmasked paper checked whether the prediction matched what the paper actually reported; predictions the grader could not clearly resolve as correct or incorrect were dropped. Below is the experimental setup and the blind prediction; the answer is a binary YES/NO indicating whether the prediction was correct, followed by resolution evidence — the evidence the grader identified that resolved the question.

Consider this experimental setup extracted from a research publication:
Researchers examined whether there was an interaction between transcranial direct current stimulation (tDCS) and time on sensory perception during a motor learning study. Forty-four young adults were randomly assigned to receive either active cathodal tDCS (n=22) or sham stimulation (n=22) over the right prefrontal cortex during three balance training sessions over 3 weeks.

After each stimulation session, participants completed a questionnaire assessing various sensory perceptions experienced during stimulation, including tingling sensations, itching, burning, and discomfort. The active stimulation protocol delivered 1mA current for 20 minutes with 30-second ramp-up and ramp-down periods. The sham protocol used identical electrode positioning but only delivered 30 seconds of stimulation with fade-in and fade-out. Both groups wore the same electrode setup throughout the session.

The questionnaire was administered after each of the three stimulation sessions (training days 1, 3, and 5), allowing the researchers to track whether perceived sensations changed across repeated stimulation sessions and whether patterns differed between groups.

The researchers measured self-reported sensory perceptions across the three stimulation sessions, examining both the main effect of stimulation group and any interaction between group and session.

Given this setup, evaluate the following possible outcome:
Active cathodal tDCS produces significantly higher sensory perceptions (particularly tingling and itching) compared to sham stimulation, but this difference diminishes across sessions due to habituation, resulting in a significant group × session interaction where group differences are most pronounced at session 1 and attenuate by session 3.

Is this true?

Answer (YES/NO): NO